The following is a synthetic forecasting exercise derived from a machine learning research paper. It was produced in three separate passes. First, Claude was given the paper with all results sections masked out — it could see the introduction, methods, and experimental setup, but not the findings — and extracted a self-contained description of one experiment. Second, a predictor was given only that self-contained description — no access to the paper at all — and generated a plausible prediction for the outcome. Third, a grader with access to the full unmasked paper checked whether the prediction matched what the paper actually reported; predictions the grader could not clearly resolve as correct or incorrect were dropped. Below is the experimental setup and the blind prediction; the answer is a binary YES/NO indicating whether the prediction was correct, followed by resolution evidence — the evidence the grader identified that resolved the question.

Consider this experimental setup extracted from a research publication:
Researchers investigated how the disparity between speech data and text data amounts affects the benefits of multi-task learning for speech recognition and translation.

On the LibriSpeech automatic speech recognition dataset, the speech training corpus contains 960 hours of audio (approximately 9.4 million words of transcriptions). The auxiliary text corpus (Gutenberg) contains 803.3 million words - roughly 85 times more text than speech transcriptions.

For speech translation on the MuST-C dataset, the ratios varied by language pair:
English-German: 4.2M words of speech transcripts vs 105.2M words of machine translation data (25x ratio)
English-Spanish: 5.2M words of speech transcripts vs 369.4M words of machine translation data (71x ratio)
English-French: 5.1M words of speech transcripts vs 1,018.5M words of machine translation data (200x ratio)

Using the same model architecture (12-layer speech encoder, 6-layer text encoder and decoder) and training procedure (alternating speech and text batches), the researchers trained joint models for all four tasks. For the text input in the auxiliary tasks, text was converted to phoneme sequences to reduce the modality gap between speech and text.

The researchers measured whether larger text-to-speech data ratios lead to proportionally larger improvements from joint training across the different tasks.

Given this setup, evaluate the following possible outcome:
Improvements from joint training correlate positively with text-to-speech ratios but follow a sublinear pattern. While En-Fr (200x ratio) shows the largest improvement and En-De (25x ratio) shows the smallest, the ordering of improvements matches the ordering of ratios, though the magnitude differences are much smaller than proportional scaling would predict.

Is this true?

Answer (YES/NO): NO